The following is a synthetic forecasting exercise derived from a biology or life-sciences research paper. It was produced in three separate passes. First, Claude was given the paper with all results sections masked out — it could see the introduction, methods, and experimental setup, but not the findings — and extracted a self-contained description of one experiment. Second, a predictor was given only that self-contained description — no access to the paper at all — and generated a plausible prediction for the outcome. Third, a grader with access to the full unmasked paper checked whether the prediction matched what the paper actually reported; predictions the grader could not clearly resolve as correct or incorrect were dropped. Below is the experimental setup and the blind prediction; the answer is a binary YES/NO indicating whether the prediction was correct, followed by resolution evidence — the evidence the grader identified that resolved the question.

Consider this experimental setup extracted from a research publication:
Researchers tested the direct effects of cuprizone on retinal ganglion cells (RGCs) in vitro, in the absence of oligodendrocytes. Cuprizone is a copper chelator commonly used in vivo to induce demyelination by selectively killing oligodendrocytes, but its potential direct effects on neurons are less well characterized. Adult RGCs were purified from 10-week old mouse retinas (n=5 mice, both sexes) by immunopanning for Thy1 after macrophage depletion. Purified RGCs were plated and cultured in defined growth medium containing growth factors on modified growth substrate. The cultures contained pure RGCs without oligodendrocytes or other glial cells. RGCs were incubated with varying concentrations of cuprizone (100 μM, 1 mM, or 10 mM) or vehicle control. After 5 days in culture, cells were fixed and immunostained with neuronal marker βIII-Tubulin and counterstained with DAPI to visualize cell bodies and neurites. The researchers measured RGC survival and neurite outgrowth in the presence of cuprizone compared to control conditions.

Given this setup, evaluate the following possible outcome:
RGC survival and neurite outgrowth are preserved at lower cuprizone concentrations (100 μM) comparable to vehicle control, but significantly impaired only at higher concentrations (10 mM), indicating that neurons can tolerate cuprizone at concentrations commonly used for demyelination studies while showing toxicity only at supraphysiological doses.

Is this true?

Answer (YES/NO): NO